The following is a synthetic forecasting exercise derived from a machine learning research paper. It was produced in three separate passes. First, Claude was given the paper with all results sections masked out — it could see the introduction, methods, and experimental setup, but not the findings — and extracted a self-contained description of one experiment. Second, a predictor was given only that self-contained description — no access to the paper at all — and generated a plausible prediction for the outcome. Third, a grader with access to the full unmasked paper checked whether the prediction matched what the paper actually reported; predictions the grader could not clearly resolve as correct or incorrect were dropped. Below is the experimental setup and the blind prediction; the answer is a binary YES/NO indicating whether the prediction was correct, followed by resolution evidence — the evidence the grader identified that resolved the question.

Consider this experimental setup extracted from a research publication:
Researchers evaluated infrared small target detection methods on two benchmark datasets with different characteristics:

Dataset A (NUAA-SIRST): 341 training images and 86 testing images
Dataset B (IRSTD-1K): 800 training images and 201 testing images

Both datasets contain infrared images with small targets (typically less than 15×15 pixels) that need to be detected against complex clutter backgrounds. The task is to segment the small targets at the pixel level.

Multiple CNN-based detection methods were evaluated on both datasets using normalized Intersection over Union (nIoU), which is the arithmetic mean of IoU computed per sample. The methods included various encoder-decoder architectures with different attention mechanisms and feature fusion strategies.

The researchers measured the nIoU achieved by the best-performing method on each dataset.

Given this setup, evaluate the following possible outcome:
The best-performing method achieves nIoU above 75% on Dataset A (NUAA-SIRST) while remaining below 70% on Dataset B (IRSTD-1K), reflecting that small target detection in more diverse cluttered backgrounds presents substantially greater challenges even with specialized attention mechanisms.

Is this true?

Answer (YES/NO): YES